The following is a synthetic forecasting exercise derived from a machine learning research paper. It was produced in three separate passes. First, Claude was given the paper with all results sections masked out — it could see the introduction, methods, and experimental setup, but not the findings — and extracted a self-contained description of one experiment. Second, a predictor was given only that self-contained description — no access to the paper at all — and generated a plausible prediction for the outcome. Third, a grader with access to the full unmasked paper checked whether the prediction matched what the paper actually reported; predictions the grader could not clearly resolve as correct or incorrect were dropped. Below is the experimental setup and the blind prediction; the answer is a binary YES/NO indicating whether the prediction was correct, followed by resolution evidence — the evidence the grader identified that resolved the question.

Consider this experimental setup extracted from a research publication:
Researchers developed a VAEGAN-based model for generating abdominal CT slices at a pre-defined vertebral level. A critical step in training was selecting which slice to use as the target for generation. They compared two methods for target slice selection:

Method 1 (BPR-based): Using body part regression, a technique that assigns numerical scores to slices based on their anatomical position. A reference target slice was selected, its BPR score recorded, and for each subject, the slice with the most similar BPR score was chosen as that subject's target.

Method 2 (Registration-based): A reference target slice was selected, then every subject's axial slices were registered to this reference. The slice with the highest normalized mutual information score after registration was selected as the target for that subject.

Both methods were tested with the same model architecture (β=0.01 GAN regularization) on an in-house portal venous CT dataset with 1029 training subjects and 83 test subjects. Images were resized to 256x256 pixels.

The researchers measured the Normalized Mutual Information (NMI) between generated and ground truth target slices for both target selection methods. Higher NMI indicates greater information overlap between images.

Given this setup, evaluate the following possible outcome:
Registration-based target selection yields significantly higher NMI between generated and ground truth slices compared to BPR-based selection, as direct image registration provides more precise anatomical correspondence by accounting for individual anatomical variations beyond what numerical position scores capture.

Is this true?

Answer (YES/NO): NO